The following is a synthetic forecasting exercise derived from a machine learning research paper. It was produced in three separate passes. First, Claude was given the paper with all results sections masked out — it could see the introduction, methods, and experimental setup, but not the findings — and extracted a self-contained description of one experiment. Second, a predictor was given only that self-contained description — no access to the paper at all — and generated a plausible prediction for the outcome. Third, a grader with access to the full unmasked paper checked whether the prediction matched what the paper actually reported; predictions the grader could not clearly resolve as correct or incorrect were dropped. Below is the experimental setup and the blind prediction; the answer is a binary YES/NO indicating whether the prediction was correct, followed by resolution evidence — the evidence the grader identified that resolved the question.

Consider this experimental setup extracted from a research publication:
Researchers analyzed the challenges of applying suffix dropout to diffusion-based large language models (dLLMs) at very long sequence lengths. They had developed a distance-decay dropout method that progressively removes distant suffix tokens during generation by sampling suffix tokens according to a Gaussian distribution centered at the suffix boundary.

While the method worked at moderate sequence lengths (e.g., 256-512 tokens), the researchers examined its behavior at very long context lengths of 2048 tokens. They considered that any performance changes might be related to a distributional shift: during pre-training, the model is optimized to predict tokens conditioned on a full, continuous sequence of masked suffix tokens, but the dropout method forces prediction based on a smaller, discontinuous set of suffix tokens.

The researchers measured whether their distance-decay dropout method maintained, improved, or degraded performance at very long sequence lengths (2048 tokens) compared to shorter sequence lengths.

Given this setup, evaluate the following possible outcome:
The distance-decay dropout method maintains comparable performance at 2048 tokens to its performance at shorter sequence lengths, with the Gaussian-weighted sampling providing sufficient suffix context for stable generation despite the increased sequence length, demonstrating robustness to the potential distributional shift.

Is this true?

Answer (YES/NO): NO